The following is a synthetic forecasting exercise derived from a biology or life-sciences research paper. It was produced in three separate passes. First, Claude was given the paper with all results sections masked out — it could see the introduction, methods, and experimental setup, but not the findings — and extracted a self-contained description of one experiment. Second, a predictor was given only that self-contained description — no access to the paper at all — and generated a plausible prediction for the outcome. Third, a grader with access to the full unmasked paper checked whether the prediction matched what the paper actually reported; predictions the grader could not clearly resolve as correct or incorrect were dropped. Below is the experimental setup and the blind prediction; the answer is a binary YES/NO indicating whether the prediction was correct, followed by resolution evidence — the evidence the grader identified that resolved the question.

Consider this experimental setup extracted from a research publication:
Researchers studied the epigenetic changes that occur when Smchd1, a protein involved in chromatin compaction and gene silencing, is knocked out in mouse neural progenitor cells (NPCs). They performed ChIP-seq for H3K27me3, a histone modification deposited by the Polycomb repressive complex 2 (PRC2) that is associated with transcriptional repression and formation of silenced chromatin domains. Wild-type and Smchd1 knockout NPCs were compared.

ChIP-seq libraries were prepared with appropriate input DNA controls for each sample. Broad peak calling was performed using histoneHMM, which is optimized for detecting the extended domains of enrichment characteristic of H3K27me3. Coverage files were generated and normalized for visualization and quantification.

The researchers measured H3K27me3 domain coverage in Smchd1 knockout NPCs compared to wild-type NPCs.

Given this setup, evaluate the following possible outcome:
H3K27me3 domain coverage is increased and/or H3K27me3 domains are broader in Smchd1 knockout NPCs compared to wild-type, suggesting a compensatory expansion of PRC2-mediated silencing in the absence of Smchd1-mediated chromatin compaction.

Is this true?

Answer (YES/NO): NO